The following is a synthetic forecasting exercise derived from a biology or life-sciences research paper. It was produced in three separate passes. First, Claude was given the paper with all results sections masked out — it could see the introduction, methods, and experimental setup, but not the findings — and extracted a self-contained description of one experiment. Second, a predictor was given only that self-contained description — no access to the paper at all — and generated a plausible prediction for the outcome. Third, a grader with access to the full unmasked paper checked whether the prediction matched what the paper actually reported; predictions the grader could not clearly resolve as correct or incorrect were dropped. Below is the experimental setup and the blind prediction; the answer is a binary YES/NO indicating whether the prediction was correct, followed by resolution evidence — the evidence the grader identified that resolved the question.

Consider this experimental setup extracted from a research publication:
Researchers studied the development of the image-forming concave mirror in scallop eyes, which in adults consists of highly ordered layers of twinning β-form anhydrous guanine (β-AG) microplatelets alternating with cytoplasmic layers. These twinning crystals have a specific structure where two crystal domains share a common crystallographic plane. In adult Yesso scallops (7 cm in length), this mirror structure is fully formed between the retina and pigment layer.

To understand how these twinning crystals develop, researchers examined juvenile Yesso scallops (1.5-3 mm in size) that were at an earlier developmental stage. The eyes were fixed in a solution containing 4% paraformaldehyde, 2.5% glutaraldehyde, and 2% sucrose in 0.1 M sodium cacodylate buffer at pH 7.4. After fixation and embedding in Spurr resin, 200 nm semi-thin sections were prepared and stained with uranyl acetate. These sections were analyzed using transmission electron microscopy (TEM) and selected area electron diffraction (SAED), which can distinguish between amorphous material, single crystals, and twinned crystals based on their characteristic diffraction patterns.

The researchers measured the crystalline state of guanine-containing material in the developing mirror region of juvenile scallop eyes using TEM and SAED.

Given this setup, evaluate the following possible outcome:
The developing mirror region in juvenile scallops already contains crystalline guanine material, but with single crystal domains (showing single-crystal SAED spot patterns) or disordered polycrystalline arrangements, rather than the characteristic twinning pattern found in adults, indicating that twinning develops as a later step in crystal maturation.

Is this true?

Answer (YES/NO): YES